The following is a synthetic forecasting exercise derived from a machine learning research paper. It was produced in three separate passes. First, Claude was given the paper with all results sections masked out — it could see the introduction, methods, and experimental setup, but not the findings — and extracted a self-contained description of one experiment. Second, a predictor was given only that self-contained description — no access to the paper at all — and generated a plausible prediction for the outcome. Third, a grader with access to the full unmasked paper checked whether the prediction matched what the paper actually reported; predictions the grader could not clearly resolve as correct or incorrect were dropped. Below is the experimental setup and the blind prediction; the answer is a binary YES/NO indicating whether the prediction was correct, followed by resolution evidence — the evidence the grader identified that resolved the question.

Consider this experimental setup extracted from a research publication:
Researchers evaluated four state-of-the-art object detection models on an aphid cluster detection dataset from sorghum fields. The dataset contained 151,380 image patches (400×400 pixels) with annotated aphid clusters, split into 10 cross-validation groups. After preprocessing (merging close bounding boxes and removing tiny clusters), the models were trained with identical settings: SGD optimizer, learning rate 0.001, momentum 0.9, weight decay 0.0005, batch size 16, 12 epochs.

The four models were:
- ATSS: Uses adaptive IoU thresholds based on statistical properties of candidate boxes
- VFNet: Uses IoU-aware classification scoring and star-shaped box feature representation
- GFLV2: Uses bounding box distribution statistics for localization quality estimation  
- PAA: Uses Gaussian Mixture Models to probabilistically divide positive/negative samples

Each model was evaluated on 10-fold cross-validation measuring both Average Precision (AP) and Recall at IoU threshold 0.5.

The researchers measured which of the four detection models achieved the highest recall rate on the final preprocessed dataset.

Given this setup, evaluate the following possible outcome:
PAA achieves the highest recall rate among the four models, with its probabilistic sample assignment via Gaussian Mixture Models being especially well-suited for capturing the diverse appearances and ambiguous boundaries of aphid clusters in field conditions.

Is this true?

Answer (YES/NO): YES